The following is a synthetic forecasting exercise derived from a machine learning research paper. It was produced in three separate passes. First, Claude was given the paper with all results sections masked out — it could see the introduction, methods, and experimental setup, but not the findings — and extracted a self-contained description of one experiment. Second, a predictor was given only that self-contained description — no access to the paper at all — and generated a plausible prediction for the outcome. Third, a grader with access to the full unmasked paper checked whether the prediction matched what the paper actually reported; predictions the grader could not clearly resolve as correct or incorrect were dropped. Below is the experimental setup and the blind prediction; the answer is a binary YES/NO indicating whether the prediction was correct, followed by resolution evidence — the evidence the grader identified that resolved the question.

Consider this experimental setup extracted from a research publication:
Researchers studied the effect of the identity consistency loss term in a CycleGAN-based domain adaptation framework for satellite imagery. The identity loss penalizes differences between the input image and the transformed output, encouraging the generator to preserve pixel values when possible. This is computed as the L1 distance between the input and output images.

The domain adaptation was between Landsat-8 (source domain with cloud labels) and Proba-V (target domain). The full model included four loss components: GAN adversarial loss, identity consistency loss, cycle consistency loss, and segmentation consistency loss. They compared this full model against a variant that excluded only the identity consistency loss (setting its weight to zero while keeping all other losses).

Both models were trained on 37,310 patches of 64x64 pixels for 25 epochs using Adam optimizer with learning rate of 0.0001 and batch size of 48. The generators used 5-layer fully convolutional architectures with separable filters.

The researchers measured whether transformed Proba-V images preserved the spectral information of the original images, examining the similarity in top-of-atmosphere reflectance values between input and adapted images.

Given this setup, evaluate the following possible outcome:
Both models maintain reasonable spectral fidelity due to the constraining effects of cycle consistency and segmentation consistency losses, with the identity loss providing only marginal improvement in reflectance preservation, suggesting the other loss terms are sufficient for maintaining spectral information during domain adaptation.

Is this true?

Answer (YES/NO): YES